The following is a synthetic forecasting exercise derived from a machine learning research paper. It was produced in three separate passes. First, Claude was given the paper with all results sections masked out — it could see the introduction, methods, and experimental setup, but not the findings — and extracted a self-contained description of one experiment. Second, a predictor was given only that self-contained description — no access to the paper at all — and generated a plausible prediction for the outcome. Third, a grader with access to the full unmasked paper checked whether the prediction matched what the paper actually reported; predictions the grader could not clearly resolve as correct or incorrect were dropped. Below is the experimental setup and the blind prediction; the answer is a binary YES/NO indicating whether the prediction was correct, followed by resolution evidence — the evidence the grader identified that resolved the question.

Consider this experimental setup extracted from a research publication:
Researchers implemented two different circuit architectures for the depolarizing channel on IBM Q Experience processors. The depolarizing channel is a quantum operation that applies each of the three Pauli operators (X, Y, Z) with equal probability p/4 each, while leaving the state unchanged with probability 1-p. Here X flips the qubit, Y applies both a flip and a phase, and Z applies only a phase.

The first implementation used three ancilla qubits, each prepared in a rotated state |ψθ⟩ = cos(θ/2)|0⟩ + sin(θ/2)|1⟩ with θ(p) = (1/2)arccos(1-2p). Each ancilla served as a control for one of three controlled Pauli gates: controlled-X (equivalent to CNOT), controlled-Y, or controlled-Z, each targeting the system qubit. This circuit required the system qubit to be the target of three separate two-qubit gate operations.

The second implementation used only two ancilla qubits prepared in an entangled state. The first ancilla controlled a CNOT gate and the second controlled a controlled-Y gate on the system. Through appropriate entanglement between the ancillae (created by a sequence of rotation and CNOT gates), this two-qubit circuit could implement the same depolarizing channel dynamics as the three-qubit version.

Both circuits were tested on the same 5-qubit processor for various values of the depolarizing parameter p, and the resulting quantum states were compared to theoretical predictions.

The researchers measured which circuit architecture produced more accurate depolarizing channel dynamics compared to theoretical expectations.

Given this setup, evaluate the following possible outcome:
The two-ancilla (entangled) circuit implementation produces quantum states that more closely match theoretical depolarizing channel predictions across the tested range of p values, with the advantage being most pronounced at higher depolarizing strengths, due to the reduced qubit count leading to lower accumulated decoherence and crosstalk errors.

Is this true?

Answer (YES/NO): NO